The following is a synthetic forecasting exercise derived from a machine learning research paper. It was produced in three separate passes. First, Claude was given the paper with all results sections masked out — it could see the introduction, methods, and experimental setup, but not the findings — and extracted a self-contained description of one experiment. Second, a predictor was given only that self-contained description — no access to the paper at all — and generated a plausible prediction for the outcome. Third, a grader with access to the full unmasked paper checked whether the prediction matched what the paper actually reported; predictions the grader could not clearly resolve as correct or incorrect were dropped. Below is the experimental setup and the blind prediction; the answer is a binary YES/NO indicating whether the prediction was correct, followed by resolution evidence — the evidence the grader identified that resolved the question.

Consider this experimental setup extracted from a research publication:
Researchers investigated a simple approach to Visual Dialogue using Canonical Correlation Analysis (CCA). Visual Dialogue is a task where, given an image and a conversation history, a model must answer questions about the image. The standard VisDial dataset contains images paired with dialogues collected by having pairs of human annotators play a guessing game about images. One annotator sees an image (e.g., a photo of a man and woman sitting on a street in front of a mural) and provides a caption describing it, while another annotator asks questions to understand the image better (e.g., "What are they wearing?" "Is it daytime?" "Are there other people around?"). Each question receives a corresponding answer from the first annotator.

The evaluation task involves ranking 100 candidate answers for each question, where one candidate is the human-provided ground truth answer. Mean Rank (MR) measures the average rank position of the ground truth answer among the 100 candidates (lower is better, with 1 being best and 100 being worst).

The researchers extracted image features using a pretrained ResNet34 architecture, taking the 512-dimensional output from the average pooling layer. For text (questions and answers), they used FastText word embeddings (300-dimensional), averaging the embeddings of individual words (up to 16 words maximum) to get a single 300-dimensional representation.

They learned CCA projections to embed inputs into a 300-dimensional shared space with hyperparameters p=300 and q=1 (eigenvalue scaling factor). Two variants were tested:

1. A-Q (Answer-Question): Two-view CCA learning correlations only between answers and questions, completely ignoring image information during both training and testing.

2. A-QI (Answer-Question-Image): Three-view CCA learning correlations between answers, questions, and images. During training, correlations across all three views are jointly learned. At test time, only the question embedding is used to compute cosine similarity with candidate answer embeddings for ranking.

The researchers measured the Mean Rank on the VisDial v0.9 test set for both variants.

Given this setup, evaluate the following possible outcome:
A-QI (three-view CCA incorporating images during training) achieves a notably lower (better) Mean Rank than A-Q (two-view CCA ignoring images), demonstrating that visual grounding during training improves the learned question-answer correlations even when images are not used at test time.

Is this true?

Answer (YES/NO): NO